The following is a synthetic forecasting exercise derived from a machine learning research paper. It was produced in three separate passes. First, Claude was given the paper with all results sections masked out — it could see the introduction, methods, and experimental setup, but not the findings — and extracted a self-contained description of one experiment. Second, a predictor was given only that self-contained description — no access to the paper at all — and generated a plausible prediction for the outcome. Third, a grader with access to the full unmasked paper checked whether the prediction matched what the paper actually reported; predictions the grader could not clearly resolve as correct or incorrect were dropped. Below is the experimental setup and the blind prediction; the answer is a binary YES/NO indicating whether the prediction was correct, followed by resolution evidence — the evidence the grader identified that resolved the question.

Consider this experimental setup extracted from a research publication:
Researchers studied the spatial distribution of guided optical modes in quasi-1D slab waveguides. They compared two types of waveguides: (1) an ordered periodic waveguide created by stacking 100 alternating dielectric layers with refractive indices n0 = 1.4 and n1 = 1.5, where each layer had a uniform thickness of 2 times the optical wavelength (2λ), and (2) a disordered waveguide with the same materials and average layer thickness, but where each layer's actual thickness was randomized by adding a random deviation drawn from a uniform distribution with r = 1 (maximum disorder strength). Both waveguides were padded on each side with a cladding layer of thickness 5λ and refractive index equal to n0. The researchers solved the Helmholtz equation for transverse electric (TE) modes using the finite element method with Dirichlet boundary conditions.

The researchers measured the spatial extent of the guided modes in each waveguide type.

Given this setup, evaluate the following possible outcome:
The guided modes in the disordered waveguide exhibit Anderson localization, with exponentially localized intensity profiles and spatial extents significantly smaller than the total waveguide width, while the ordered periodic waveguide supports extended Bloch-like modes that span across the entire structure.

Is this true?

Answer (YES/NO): YES